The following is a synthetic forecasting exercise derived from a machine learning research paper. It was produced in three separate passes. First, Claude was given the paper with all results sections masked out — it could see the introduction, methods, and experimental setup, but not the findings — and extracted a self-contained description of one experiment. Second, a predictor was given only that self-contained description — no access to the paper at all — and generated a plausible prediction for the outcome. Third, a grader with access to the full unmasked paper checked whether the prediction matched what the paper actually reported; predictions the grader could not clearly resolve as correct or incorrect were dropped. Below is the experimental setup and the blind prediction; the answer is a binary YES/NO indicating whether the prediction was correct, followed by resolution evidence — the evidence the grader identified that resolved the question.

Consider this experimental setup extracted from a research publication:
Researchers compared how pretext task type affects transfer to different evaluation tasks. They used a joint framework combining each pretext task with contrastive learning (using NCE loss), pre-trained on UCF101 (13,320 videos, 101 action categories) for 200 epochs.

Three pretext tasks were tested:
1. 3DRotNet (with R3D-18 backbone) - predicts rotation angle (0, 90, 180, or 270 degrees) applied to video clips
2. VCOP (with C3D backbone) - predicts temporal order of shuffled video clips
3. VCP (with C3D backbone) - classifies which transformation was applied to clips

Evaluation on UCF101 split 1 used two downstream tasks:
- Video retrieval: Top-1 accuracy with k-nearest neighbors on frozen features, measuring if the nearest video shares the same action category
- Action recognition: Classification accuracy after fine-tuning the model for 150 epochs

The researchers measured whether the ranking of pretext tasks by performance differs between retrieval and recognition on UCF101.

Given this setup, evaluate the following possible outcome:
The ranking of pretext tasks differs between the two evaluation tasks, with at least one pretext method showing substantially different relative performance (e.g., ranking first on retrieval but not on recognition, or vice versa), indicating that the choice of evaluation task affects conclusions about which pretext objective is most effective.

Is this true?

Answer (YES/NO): YES